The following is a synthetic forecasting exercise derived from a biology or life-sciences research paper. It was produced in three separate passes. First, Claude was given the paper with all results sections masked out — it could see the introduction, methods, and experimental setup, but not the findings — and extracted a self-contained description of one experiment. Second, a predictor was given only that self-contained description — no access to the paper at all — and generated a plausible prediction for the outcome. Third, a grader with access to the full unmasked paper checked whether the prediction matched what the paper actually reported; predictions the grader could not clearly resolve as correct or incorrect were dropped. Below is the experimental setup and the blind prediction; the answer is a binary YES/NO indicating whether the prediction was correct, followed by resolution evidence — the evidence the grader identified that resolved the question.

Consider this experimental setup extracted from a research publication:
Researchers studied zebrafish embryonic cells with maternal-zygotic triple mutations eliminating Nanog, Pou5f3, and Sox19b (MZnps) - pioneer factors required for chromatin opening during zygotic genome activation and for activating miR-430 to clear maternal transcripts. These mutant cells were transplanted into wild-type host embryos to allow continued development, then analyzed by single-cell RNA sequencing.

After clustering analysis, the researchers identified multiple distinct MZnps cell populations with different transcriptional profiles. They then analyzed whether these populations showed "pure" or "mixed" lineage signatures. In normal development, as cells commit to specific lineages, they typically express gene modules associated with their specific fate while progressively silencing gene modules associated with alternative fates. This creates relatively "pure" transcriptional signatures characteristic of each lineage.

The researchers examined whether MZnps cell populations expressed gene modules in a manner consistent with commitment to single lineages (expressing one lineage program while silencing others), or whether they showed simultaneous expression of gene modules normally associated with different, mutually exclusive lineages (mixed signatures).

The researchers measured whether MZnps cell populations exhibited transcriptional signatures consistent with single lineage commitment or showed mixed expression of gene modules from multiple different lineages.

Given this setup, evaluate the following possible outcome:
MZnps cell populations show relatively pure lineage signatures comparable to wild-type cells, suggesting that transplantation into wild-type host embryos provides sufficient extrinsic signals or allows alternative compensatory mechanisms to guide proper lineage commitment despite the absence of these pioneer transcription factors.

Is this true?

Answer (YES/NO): NO